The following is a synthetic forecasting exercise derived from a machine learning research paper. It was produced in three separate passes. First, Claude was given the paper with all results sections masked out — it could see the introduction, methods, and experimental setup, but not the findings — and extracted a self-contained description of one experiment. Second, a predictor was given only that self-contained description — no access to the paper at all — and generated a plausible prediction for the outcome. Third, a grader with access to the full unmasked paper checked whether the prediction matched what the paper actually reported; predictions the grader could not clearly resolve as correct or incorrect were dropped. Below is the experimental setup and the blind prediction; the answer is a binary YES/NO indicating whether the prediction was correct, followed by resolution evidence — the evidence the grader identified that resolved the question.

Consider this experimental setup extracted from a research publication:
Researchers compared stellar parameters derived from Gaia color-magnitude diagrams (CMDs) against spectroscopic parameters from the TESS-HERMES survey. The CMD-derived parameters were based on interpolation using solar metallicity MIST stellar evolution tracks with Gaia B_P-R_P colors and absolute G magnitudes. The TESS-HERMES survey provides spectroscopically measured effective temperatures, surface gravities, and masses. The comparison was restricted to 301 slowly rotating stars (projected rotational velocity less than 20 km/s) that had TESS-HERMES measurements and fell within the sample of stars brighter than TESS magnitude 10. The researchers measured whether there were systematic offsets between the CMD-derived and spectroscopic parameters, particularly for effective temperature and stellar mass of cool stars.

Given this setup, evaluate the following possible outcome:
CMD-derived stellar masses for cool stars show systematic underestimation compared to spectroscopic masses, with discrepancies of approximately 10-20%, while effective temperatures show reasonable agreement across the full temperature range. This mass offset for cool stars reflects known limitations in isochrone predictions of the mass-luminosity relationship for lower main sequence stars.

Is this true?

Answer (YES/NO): NO